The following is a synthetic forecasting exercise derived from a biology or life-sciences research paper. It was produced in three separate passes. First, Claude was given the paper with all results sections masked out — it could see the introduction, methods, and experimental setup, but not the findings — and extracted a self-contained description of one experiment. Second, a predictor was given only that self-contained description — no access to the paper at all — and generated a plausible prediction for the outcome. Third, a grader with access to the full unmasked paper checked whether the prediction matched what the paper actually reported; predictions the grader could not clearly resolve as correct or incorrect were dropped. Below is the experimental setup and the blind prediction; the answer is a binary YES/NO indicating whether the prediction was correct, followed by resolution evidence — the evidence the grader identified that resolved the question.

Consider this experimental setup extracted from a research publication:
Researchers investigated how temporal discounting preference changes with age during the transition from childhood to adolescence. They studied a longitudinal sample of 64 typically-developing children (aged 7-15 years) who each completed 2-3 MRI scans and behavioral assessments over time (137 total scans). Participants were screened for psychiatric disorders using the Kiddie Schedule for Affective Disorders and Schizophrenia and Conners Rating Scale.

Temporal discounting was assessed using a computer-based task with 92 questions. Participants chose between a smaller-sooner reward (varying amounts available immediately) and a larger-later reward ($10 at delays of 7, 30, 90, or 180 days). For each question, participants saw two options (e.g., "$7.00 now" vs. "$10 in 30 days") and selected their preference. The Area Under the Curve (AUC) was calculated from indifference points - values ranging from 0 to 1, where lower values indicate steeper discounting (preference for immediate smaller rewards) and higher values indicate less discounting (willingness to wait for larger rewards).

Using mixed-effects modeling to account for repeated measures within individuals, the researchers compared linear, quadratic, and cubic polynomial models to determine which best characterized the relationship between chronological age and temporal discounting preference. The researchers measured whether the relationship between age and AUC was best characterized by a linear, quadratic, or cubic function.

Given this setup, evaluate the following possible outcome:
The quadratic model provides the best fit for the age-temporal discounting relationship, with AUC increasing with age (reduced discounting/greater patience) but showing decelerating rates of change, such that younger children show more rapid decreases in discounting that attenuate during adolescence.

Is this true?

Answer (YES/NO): YES